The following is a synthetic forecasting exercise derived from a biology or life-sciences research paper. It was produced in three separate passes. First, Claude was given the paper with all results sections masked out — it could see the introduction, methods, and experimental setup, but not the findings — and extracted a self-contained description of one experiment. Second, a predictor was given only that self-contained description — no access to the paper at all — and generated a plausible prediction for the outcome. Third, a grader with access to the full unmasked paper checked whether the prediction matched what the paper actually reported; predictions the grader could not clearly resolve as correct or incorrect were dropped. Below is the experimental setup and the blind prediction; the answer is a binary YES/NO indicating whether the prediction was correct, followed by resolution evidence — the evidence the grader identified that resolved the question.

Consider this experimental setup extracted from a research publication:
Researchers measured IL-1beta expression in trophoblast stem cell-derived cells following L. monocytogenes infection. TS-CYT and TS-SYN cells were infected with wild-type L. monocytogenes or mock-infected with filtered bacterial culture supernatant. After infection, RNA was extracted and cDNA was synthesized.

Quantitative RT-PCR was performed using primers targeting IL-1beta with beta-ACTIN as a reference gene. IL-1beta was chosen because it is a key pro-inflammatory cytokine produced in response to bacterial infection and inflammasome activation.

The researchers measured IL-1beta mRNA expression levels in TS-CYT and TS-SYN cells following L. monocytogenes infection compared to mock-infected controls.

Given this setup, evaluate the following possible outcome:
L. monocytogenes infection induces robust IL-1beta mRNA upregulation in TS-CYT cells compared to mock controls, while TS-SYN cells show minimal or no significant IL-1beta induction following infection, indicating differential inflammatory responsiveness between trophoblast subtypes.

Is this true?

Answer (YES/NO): NO